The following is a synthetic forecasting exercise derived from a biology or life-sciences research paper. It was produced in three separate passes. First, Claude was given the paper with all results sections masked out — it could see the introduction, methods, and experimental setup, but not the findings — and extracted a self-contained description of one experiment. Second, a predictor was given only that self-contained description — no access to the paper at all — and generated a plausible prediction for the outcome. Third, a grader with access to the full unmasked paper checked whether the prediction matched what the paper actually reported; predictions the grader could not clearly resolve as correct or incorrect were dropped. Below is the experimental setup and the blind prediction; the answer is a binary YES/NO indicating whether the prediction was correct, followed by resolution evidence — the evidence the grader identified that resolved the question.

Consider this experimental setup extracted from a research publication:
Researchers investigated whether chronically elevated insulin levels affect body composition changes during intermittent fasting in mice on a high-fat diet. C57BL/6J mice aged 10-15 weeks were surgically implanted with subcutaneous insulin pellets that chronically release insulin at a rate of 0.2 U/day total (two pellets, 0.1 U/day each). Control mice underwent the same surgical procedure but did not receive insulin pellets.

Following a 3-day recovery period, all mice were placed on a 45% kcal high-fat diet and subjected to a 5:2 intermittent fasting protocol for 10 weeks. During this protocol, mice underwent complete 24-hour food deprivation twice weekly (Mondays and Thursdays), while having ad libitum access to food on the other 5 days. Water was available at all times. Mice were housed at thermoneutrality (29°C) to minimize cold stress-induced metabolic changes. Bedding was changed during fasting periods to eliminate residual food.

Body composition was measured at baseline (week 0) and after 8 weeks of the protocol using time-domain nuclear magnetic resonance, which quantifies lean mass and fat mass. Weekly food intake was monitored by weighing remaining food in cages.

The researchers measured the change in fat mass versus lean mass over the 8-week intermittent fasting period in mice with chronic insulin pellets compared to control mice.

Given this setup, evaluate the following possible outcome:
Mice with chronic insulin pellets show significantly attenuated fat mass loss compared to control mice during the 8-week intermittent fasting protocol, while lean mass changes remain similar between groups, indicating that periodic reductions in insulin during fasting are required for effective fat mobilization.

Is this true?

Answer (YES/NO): NO